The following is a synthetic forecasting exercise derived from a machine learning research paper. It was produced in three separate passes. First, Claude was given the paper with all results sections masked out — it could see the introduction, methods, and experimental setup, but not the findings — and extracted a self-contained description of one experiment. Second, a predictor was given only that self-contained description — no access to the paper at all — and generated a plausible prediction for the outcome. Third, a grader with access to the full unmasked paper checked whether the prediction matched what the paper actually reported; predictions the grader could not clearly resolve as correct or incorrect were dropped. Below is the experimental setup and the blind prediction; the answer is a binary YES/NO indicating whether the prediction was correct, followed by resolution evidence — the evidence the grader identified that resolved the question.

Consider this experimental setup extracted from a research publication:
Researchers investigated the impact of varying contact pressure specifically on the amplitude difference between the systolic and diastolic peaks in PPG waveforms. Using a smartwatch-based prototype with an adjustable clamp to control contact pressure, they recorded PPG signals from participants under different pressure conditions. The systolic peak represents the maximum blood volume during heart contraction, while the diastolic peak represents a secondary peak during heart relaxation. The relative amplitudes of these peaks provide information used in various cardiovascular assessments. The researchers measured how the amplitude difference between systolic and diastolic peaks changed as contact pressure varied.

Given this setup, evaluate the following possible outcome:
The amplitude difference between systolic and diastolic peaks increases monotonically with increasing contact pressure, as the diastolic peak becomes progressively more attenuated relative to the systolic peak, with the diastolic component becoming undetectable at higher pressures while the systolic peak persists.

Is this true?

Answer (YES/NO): NO